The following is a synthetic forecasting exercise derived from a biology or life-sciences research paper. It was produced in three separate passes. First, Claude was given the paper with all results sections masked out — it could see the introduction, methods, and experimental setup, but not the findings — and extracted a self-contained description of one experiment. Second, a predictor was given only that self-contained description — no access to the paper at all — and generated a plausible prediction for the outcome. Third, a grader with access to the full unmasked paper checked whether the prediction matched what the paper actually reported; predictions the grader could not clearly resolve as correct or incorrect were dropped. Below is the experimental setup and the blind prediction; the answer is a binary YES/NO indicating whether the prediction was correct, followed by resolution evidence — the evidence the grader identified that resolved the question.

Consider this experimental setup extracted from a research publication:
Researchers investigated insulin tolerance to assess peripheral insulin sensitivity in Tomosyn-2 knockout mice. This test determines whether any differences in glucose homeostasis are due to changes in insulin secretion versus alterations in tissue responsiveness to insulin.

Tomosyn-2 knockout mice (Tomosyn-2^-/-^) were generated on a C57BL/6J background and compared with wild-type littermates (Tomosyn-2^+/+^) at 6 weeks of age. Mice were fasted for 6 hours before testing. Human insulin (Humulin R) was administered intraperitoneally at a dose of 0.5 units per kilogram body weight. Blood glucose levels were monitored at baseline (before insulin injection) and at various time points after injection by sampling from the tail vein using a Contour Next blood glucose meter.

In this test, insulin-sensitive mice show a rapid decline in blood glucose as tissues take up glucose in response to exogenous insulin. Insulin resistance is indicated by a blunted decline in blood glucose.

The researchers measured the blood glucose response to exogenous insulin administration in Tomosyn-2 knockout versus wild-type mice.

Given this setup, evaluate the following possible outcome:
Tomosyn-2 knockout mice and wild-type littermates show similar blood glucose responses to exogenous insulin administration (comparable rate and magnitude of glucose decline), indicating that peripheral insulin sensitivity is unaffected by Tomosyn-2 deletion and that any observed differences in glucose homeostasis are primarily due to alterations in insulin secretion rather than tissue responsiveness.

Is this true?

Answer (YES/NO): YES